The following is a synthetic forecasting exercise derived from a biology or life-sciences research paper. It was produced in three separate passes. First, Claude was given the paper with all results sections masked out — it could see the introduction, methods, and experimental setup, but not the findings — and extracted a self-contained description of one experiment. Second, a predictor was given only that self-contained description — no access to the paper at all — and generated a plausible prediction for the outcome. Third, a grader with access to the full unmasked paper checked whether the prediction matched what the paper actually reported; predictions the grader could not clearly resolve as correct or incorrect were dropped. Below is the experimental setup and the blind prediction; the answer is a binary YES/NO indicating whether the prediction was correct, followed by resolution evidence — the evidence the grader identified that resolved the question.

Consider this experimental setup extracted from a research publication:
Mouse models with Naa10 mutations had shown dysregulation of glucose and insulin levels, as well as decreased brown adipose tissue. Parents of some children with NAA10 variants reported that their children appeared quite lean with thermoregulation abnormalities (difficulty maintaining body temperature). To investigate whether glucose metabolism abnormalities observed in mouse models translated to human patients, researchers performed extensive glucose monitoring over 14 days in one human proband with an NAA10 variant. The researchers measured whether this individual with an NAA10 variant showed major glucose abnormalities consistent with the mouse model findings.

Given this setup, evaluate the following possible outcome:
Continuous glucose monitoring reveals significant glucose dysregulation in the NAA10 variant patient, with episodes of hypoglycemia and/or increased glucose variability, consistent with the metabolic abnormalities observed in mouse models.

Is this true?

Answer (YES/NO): NO